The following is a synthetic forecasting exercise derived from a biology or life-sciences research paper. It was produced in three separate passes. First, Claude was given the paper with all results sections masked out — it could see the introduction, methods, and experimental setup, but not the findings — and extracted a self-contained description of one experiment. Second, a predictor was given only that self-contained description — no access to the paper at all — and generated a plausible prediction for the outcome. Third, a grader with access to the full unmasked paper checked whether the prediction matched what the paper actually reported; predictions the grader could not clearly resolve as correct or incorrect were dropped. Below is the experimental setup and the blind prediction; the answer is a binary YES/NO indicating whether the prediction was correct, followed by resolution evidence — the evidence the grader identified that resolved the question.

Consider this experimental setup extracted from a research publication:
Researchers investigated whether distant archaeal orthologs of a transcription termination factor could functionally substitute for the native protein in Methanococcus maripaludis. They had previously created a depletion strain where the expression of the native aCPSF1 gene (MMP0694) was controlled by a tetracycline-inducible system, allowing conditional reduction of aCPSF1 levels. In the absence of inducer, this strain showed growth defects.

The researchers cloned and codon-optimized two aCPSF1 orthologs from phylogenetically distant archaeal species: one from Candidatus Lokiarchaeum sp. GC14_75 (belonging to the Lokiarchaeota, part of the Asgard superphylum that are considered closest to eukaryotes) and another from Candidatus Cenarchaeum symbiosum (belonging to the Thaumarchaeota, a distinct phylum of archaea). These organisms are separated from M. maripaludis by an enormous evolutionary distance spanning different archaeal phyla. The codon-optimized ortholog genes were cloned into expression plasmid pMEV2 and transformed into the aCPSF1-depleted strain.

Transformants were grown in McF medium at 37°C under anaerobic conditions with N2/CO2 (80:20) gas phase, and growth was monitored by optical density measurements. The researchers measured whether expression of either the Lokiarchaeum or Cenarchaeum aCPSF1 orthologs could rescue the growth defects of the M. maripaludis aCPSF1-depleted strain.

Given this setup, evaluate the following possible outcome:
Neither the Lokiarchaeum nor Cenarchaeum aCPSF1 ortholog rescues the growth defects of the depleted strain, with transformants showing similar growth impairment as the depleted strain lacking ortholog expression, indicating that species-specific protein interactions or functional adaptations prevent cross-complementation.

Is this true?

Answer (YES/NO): NO